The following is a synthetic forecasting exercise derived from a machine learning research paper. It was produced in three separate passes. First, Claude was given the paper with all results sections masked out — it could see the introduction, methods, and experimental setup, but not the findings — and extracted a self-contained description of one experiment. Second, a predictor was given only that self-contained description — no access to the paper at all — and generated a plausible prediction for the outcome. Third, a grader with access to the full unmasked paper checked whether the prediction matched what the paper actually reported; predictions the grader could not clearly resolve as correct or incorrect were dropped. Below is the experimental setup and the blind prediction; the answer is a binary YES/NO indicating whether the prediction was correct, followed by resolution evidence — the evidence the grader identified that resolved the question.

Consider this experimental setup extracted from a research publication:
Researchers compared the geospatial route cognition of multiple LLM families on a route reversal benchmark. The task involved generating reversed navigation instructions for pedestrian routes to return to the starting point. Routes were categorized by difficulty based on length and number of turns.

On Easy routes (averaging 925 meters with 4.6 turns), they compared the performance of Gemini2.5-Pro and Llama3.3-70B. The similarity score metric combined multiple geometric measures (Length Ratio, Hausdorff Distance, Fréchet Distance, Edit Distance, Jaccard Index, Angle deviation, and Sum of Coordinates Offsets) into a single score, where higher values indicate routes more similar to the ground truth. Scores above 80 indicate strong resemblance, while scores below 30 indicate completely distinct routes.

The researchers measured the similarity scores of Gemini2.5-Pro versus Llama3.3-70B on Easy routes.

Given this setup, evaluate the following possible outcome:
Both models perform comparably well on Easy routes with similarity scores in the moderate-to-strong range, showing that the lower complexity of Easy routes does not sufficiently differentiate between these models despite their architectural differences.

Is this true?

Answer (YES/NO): NO